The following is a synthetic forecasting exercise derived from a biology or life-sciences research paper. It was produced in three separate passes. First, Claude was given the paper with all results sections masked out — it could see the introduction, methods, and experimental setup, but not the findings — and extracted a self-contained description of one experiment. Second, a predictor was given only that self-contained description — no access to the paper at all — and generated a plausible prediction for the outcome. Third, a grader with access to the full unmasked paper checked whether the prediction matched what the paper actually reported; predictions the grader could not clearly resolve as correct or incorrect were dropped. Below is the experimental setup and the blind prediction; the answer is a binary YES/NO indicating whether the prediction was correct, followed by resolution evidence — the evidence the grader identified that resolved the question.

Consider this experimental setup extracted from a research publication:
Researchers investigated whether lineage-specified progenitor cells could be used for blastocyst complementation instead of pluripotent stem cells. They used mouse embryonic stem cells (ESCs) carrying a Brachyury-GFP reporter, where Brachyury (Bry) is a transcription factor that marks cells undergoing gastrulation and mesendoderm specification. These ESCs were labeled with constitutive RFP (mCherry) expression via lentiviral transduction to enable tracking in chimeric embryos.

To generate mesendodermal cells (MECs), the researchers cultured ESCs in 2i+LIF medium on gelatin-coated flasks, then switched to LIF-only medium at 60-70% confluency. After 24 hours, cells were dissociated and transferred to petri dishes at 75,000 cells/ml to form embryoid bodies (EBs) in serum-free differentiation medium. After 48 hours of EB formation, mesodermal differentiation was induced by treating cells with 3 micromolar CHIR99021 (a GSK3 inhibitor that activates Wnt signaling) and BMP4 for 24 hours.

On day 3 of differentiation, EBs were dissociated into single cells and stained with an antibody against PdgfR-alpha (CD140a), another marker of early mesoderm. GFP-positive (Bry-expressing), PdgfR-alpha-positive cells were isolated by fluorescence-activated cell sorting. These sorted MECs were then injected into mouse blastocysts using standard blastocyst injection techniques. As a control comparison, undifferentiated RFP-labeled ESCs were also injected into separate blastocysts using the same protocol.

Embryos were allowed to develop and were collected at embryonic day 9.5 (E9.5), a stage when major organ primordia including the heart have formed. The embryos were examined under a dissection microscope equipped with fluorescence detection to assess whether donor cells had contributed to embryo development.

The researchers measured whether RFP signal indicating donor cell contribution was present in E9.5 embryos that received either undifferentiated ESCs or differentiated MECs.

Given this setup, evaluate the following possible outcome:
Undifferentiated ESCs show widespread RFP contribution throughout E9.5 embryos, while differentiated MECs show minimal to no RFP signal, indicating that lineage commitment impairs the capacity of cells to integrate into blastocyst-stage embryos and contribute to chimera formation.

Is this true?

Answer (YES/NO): YES